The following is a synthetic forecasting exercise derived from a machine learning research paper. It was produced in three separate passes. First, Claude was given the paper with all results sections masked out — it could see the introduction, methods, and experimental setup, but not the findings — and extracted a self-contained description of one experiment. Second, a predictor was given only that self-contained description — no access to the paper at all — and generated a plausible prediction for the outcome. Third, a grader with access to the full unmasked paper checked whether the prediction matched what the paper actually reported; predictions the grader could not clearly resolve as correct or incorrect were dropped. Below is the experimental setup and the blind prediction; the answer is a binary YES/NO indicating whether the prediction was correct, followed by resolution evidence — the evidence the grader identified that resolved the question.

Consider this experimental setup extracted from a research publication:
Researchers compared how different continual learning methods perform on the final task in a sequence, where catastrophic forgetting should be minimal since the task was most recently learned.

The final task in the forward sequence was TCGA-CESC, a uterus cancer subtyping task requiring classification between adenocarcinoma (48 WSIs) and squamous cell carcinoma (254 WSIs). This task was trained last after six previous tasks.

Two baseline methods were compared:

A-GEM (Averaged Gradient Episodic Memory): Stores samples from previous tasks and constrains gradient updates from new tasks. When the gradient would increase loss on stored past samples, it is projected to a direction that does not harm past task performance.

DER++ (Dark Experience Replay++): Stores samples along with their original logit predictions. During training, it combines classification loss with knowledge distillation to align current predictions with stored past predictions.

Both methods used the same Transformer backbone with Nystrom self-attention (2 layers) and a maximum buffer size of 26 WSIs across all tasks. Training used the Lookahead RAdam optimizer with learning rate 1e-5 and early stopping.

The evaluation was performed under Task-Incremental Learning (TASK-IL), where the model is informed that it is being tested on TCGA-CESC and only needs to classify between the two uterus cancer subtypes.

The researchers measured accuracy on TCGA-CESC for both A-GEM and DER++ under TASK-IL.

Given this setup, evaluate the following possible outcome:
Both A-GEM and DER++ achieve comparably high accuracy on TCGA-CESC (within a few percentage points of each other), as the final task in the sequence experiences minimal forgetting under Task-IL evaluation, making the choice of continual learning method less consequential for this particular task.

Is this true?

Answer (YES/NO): YES